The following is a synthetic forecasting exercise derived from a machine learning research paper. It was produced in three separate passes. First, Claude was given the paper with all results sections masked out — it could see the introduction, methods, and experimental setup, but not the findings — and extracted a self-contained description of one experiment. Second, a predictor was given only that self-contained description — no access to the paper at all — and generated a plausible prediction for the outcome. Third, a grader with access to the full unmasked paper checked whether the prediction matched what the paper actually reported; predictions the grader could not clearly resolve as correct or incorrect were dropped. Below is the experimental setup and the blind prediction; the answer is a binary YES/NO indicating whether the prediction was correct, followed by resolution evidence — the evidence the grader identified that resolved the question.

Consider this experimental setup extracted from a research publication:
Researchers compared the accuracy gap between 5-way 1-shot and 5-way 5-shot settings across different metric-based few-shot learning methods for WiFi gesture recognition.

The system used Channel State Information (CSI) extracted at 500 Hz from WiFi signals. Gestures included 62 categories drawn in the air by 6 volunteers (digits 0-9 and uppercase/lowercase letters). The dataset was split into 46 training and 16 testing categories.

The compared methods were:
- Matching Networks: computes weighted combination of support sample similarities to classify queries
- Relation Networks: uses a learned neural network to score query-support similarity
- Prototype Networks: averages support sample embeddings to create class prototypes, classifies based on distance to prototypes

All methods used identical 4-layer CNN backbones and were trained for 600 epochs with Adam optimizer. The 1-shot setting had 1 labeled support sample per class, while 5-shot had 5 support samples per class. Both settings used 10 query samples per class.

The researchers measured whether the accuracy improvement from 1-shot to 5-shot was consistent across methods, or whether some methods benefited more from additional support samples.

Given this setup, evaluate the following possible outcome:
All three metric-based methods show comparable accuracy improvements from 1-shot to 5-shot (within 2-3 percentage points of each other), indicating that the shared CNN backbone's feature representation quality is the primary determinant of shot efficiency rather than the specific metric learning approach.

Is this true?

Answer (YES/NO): NO